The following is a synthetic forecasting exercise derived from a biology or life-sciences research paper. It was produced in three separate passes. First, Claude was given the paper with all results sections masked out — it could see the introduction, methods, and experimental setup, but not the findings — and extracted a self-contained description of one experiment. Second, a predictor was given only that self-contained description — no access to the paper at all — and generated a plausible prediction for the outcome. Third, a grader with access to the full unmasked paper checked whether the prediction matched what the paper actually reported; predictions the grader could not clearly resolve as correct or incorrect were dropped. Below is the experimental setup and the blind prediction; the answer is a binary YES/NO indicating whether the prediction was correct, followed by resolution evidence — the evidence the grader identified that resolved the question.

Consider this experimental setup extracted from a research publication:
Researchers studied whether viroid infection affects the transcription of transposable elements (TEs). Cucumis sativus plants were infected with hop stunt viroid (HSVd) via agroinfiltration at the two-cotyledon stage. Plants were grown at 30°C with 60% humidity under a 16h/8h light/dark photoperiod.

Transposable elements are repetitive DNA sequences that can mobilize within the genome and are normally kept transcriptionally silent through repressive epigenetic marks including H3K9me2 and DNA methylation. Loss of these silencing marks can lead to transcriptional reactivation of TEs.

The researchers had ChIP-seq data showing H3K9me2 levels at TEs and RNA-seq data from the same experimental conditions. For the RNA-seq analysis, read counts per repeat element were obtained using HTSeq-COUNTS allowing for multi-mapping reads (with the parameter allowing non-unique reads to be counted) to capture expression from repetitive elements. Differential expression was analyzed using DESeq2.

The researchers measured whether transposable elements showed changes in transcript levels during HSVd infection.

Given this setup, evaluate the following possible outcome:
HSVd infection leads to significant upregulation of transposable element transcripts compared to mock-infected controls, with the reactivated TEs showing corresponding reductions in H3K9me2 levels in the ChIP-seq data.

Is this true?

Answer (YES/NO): YES